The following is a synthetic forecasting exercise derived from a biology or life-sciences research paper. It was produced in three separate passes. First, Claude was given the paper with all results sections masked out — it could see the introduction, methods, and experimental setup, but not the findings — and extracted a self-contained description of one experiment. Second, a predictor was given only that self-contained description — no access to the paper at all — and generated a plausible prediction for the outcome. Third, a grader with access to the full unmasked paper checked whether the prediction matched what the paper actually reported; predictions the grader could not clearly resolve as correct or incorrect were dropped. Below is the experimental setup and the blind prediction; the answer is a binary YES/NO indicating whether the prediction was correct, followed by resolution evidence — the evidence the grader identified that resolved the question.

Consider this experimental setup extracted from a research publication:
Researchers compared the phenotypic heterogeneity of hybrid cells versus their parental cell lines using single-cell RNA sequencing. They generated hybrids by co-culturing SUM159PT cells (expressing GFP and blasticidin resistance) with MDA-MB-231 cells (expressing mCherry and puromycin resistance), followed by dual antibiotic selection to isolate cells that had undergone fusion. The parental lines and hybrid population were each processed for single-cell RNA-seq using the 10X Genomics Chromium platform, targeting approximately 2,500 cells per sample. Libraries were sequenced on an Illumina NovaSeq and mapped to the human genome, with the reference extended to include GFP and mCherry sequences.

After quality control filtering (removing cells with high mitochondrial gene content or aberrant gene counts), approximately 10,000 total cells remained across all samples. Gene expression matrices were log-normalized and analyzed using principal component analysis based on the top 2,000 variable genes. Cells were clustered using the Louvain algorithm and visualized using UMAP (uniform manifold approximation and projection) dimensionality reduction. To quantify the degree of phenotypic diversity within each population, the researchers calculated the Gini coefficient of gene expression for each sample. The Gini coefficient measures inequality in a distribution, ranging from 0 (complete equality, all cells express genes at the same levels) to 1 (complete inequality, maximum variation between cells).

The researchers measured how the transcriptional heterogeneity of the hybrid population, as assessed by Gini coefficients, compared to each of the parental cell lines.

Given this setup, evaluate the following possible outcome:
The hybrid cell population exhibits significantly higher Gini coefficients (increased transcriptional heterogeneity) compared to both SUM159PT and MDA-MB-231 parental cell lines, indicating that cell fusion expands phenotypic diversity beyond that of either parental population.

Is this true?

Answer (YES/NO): YES